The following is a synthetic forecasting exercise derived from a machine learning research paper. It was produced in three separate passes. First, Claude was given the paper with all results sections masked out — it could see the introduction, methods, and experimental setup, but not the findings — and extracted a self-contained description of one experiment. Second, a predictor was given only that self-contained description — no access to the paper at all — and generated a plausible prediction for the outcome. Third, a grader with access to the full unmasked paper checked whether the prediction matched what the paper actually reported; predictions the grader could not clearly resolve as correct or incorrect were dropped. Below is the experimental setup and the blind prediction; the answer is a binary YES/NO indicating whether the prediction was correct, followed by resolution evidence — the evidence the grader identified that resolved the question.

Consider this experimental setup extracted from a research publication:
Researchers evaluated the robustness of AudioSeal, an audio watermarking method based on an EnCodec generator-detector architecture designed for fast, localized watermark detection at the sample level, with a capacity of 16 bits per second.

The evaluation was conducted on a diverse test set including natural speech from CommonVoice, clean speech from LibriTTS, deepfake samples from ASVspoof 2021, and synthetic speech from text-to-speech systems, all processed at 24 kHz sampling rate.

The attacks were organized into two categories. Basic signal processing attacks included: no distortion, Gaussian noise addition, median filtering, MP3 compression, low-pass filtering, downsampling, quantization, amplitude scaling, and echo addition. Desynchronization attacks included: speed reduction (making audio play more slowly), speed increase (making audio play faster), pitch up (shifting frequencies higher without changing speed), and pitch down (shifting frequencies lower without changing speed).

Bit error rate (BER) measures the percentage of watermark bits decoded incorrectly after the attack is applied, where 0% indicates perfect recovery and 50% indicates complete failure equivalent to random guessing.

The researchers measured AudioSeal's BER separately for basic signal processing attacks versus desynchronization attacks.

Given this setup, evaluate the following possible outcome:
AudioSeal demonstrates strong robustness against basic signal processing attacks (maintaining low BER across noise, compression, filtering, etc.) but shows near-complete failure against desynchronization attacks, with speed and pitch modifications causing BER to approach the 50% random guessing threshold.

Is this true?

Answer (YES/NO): YES